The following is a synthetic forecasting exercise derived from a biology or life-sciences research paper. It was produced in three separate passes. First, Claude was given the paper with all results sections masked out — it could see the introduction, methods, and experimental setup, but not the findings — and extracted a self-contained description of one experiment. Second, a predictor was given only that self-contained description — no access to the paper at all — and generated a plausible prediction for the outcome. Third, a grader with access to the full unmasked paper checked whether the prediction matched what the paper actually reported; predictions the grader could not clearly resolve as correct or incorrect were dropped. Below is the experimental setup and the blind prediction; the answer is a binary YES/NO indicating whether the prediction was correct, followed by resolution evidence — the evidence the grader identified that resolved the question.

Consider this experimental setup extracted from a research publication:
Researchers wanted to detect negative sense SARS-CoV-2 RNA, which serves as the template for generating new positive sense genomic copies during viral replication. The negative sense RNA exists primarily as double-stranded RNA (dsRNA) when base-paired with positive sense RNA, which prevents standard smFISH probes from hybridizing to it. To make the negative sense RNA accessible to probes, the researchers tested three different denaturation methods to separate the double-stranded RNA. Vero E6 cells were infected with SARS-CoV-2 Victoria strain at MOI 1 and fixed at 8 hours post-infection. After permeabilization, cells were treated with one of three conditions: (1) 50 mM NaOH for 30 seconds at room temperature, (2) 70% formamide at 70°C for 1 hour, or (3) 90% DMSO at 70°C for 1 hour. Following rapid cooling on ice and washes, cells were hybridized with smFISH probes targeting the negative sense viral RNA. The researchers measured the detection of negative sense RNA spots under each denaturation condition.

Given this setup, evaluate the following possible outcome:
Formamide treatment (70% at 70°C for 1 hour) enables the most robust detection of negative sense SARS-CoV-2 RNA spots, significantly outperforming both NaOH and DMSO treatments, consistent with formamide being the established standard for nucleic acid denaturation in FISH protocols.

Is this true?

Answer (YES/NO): NO